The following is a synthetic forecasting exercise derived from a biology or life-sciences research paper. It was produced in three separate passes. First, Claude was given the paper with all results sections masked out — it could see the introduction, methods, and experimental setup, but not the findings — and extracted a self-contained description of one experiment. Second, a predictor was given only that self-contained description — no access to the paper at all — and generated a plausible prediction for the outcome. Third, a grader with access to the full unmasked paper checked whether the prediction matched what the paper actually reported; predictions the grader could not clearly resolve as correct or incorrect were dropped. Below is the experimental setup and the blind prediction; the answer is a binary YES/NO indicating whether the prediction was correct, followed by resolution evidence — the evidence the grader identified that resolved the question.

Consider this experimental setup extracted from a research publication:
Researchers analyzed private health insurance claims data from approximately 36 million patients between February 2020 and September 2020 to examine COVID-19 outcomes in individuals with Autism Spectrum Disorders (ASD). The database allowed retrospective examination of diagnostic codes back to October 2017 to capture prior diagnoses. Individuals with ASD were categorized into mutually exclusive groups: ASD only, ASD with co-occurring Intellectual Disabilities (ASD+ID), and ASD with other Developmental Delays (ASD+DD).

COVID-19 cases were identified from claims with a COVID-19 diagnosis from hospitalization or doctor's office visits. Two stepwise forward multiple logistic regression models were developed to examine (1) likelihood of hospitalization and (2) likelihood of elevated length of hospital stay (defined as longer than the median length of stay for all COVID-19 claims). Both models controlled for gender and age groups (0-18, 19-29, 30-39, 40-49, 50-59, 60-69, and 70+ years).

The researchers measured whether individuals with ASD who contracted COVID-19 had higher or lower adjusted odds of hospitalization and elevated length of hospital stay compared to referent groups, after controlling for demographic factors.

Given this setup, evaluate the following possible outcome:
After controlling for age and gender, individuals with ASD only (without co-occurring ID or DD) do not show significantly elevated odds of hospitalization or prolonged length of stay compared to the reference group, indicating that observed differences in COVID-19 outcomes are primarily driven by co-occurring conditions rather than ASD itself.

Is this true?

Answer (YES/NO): NO